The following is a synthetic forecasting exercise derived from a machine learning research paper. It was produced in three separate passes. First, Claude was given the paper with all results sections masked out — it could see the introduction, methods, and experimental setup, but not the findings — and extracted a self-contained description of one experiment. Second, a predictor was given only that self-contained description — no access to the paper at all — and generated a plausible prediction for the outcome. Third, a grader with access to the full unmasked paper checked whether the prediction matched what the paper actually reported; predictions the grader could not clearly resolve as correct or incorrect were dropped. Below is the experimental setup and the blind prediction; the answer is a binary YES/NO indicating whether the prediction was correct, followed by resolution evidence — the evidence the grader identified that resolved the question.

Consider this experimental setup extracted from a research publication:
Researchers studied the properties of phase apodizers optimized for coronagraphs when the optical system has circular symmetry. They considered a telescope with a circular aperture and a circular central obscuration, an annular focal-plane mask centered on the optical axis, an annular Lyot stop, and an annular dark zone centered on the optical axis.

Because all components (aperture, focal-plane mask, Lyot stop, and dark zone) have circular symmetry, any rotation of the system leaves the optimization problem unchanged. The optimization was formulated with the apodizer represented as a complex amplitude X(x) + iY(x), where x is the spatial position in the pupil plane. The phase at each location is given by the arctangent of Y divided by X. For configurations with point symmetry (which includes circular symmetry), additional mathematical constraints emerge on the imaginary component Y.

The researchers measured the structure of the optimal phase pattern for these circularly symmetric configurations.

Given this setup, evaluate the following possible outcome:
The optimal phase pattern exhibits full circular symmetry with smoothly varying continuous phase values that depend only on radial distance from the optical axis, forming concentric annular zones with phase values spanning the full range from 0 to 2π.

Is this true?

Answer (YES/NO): NO